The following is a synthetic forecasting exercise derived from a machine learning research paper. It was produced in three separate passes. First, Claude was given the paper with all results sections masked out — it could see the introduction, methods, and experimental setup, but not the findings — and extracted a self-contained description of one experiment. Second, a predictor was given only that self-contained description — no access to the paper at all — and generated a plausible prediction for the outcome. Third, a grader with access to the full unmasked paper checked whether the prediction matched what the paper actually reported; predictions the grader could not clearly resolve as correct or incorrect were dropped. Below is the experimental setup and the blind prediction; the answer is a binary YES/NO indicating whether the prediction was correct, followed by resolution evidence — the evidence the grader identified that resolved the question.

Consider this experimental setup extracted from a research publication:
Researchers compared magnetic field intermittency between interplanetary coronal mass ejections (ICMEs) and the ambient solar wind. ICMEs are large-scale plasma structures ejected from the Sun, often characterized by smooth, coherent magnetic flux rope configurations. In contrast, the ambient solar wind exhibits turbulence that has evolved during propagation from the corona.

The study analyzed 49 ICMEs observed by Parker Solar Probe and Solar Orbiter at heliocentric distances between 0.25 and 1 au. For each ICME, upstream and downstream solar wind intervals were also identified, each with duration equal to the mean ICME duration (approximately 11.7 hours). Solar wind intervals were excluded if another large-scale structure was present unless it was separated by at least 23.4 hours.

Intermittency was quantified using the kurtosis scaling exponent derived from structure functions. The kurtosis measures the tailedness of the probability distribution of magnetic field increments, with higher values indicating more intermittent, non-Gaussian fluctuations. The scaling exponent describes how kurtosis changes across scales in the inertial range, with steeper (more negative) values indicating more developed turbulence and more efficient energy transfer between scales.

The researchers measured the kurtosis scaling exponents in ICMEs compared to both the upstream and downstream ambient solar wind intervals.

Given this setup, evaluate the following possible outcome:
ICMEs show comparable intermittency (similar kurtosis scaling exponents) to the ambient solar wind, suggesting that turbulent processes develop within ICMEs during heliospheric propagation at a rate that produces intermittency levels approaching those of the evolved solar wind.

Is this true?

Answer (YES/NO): YES